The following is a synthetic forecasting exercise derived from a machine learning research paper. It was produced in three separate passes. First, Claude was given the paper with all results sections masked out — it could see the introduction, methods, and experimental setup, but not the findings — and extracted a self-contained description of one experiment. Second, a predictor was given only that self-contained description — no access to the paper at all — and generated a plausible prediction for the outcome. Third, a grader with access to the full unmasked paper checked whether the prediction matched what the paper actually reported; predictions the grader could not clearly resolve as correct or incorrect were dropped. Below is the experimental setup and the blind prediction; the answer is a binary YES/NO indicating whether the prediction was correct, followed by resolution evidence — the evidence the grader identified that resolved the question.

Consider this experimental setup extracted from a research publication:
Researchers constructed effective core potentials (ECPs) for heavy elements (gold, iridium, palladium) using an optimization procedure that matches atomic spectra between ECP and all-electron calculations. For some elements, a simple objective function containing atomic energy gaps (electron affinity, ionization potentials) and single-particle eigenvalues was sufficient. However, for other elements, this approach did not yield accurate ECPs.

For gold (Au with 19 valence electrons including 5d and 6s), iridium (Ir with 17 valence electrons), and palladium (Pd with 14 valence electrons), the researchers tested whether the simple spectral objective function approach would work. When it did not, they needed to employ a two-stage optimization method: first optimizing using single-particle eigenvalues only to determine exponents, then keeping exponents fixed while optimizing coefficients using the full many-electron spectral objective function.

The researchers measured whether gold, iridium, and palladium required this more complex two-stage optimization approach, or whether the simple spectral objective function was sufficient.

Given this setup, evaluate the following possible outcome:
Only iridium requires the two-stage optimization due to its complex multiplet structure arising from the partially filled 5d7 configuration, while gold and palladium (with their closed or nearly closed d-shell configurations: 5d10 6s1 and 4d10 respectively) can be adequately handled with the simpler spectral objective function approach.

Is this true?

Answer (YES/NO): NO